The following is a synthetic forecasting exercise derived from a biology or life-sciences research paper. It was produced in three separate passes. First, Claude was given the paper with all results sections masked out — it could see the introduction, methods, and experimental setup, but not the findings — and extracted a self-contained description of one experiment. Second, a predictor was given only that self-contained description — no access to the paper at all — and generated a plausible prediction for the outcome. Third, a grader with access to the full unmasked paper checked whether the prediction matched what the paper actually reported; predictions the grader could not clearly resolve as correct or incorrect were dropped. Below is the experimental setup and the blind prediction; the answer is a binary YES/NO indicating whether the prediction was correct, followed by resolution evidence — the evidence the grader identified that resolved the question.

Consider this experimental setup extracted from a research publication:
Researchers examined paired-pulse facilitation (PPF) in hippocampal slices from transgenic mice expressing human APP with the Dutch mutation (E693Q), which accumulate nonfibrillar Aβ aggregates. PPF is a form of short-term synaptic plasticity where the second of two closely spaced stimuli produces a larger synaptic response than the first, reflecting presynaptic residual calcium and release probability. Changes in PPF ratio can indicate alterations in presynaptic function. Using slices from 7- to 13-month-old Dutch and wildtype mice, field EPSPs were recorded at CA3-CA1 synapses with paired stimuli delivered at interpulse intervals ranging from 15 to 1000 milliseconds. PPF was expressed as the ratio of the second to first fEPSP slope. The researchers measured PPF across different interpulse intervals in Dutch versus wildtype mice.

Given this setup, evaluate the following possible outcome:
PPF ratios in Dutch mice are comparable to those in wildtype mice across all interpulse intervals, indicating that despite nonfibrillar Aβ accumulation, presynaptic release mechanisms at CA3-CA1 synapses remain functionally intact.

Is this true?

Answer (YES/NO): YES